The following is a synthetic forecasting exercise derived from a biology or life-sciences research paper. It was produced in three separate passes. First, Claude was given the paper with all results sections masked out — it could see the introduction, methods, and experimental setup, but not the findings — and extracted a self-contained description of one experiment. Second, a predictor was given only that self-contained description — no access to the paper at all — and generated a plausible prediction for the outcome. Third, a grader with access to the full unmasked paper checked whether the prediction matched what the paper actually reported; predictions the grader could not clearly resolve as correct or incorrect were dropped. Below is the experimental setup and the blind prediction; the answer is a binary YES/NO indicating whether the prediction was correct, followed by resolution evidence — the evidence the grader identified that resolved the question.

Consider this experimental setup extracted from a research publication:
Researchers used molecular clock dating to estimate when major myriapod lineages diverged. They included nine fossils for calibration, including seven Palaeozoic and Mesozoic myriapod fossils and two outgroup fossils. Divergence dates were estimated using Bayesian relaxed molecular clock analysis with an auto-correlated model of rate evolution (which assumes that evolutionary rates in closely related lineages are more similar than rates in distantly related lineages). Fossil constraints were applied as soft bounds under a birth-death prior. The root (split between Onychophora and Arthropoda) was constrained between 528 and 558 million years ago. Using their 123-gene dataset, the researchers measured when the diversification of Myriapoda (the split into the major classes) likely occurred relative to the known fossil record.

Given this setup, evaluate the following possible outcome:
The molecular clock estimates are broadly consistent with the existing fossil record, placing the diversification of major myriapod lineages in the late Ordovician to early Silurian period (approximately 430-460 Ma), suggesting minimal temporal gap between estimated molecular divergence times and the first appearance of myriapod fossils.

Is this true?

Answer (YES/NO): NO